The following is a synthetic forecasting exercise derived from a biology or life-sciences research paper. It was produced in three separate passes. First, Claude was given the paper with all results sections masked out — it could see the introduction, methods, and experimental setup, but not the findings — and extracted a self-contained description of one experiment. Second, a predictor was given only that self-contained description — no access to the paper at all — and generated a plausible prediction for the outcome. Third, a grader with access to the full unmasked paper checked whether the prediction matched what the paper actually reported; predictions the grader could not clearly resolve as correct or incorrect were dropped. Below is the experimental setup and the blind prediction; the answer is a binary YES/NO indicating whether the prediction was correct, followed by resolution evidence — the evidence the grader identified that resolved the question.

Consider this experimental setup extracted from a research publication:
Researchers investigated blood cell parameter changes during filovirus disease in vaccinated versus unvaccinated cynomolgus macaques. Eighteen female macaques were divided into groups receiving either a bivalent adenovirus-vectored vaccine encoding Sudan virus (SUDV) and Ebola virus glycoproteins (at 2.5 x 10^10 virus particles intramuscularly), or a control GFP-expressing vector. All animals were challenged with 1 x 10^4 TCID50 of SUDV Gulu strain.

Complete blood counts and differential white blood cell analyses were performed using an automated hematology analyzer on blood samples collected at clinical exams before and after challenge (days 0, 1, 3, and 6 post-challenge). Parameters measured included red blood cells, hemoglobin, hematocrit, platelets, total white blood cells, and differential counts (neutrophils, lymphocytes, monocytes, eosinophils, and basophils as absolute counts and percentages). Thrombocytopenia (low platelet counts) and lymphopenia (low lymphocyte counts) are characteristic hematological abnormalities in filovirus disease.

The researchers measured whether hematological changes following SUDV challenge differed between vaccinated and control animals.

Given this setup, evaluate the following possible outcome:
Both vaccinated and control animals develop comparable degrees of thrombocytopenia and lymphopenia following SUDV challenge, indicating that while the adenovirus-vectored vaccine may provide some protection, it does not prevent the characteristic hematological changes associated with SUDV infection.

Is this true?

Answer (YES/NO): NO